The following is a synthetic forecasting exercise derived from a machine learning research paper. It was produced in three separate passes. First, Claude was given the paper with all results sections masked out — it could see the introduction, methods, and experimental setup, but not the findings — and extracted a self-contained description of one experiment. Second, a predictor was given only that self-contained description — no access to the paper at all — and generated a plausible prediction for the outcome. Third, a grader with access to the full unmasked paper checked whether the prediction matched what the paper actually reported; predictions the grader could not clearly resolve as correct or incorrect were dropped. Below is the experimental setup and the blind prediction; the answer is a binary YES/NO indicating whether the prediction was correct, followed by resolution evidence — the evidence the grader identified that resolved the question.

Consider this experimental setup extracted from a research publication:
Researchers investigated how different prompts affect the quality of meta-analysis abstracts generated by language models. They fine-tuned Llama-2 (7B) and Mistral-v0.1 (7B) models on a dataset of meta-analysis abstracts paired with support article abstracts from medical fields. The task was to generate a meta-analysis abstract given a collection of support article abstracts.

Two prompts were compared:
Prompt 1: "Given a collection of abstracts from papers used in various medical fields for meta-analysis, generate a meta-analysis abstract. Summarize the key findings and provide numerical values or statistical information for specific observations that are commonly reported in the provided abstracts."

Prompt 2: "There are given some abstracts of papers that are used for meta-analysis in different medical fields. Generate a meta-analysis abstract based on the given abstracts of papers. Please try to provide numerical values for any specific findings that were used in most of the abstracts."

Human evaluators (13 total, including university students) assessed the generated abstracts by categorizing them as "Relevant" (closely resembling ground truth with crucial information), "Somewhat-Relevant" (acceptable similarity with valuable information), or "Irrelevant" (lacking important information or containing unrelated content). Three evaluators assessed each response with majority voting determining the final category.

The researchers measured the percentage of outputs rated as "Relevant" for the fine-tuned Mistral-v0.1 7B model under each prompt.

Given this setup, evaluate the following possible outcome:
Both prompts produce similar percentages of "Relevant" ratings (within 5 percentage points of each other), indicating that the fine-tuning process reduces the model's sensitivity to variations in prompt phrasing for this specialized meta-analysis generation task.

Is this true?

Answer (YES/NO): NO